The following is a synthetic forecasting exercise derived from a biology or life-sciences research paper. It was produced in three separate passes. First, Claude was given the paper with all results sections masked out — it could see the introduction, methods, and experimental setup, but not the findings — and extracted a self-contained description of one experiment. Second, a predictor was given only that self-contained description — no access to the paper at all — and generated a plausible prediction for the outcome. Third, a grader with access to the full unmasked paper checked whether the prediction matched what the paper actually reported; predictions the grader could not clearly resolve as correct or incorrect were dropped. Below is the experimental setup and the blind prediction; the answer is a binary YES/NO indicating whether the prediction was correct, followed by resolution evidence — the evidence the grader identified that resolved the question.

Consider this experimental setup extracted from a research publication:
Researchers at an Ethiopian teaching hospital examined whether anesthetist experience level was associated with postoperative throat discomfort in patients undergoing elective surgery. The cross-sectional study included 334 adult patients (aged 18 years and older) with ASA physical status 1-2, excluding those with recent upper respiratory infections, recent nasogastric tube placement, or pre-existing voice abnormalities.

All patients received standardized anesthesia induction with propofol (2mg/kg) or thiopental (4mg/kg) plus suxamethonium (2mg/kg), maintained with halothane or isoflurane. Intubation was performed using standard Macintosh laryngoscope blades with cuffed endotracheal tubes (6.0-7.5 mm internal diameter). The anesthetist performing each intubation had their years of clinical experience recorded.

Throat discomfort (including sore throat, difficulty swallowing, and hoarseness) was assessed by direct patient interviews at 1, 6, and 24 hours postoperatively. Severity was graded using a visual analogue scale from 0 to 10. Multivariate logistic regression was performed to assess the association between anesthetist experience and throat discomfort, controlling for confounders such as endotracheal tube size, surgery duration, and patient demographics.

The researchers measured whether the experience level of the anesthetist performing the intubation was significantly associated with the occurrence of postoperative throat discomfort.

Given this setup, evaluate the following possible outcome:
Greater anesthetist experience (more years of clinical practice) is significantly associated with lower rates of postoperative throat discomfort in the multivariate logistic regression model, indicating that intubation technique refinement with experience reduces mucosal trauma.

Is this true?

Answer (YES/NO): YES